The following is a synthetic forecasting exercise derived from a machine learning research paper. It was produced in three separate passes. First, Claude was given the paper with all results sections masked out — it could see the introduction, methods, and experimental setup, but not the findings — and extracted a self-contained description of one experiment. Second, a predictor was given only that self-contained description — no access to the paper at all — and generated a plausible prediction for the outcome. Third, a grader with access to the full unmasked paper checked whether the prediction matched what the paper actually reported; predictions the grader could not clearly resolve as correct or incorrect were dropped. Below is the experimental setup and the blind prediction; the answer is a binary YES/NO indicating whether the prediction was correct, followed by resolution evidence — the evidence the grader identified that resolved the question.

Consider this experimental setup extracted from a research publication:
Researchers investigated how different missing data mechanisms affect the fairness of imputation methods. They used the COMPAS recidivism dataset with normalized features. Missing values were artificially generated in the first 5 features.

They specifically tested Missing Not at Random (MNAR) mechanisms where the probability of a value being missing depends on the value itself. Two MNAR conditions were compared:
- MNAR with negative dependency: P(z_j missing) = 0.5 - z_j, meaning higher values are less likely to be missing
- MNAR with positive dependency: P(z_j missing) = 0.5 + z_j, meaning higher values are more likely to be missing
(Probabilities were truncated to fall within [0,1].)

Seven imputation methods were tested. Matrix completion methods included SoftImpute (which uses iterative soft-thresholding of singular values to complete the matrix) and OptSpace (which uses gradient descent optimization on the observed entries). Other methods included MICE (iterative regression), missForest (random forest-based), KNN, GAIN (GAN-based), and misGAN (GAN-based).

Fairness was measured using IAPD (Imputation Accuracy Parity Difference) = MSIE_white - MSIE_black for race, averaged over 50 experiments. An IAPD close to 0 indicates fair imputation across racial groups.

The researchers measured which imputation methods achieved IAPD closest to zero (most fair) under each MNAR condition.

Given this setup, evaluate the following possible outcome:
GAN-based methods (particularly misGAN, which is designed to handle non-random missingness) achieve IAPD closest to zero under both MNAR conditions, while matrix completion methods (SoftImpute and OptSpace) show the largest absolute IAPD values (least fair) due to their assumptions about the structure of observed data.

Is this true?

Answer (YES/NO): NO